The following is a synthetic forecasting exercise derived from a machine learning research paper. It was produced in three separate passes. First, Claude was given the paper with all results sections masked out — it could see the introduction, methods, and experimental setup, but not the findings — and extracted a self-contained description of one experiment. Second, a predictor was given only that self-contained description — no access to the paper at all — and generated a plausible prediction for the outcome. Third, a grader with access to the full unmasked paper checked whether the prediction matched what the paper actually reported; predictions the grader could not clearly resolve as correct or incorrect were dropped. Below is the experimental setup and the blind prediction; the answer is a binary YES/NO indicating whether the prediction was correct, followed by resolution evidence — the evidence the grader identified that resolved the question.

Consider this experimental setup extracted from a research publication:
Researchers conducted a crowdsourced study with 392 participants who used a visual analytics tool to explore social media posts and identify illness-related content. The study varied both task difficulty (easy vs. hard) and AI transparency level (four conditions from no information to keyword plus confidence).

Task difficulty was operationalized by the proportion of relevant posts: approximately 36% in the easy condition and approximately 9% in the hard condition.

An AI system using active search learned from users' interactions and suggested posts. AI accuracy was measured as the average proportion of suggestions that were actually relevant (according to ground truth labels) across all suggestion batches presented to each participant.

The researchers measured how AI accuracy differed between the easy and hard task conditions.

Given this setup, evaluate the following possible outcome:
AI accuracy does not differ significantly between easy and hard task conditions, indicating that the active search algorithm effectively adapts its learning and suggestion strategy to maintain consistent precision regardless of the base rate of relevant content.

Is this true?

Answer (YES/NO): NO